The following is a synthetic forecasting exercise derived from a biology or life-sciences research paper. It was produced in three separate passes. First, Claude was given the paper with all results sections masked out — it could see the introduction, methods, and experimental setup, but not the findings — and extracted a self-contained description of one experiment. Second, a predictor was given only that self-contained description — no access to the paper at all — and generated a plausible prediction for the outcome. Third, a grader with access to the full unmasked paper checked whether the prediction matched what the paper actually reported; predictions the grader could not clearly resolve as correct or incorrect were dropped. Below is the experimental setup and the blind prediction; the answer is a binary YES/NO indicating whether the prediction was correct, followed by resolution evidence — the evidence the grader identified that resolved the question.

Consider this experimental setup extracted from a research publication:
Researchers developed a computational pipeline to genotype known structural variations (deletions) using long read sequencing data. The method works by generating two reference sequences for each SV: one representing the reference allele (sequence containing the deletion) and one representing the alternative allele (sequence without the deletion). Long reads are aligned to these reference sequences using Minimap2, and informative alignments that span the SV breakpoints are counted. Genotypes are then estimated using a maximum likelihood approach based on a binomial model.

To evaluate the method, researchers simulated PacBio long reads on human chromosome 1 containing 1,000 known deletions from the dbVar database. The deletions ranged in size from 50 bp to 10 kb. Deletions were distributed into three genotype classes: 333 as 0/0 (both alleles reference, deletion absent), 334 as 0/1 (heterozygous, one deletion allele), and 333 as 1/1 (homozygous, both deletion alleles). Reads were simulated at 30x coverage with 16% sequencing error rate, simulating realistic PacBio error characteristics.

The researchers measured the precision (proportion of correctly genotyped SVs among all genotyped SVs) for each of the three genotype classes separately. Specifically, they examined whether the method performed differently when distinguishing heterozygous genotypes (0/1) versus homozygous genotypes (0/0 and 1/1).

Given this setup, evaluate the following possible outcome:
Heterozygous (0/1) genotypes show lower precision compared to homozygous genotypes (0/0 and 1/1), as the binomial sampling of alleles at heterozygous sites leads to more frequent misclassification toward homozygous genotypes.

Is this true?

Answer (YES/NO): NO